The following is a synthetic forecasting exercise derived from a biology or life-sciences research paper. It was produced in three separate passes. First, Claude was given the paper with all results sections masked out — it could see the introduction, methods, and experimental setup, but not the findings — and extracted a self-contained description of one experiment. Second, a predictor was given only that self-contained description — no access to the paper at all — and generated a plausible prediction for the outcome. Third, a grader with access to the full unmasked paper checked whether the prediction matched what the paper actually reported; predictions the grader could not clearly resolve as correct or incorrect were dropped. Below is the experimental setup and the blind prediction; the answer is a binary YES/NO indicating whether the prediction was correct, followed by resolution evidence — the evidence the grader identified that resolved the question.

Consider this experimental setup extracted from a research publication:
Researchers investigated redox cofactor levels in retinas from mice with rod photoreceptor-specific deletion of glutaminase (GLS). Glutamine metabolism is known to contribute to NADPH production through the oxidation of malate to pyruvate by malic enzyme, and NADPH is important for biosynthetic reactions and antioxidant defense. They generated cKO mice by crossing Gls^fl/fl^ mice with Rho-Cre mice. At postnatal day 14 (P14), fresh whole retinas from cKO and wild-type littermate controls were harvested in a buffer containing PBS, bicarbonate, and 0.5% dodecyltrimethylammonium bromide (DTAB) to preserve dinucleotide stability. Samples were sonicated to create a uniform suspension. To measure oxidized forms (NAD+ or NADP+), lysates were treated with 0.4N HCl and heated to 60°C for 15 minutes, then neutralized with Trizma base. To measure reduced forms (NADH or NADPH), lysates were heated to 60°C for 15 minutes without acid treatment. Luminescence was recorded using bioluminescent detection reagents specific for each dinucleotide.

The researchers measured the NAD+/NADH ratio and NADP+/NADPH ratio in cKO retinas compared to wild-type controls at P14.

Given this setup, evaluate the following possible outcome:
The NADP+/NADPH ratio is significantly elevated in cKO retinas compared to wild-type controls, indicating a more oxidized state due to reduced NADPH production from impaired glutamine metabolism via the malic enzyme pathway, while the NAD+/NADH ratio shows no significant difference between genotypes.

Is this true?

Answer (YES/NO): YES